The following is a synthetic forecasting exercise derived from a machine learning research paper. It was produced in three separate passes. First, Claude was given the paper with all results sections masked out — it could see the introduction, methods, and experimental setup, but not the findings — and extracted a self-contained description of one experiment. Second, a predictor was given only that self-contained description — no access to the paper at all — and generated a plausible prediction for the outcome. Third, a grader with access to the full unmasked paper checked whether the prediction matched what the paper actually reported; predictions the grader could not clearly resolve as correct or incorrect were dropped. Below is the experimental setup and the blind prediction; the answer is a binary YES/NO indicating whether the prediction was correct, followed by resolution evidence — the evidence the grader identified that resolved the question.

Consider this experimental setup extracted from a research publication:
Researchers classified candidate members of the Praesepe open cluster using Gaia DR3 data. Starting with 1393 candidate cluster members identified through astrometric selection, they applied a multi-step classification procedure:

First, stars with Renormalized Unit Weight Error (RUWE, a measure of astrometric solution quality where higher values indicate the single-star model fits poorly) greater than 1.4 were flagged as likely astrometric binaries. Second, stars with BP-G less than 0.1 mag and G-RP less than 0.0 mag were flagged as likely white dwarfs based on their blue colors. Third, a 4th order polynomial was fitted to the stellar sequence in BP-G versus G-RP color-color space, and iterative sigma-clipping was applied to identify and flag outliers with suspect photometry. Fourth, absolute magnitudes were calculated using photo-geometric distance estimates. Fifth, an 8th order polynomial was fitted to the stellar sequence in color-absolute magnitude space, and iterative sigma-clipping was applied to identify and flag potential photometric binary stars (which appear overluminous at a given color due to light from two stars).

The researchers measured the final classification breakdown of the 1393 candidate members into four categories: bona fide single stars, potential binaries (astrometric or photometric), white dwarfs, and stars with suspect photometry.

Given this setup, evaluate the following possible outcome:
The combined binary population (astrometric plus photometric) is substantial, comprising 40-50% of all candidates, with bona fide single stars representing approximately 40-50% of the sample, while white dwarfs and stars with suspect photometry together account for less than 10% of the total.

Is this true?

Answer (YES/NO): NO